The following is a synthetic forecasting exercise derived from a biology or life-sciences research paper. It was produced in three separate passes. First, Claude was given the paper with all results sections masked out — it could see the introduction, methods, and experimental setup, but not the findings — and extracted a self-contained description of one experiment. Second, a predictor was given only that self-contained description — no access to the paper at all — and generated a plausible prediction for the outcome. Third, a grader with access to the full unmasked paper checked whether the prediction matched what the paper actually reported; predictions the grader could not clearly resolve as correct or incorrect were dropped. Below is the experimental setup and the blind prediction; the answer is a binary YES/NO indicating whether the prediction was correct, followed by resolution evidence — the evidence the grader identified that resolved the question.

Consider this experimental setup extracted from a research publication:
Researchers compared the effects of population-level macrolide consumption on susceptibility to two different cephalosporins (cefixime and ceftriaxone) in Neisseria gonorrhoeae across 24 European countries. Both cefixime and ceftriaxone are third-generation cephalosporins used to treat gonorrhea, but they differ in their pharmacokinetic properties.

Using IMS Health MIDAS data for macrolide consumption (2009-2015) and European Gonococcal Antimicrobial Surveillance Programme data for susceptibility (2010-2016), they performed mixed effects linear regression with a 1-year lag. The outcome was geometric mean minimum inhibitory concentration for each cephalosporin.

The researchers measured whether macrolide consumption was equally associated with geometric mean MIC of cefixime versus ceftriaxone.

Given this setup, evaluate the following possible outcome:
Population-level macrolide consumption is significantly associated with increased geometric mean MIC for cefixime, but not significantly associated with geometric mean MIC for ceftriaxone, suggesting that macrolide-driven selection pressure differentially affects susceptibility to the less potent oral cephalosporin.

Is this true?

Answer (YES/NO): YES